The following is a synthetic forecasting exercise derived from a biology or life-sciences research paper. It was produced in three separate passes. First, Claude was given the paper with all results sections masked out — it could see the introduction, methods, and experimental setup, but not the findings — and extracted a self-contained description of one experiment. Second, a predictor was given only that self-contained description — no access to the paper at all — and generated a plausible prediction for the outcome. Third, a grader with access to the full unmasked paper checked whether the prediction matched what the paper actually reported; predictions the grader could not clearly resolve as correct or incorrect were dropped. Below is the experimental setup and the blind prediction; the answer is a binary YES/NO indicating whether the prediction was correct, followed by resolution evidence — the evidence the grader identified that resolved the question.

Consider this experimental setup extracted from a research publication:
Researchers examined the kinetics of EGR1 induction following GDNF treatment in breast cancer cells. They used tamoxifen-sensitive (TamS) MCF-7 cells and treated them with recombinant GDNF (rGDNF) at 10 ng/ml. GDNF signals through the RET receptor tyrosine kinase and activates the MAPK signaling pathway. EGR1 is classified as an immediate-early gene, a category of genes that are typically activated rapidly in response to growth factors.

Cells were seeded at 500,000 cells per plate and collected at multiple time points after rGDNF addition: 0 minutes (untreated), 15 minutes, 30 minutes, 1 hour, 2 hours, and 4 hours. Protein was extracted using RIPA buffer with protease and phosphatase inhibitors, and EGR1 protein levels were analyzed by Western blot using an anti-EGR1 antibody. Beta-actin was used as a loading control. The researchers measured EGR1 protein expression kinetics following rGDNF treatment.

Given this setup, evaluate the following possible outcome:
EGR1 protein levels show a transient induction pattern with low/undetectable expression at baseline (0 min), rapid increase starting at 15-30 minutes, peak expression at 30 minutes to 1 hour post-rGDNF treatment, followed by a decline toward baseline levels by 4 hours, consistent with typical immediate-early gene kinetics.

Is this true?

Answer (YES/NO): NO